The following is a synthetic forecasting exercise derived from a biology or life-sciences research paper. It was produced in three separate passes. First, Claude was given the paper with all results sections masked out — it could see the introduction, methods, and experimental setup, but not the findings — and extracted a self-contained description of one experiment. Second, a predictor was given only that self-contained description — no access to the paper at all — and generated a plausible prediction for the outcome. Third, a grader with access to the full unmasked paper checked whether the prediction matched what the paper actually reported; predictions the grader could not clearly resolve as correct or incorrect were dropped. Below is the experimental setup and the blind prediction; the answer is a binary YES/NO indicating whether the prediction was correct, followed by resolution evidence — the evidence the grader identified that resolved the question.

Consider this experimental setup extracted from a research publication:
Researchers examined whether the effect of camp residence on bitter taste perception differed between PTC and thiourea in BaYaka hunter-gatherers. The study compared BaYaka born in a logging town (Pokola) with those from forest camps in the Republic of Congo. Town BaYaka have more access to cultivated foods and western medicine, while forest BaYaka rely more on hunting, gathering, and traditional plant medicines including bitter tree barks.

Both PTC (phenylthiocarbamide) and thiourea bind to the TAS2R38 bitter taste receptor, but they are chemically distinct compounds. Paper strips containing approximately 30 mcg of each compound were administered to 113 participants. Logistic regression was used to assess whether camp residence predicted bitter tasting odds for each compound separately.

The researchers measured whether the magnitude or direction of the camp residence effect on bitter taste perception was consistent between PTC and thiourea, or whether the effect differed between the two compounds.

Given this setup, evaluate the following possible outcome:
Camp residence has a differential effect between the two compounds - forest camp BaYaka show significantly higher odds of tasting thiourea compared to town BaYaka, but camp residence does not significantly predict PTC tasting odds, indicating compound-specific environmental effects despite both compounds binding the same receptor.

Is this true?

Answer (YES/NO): NO